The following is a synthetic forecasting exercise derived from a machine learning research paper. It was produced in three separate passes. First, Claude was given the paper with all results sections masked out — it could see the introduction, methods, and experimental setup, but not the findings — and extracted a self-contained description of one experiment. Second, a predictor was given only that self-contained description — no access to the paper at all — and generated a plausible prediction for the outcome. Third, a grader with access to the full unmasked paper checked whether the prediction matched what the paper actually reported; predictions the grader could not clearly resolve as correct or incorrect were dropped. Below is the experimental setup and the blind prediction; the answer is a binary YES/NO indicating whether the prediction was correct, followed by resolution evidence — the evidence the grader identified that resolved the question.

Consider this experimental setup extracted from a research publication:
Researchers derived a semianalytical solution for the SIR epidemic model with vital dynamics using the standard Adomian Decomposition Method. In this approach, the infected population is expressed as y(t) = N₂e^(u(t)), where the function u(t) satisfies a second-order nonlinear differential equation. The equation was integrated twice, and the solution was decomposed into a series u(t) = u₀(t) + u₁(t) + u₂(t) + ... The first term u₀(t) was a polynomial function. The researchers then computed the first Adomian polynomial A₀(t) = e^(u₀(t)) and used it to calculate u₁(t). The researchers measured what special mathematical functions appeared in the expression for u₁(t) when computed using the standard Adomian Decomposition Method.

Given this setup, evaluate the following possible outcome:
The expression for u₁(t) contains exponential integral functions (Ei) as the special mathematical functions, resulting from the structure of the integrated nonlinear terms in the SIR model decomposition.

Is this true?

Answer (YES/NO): NO